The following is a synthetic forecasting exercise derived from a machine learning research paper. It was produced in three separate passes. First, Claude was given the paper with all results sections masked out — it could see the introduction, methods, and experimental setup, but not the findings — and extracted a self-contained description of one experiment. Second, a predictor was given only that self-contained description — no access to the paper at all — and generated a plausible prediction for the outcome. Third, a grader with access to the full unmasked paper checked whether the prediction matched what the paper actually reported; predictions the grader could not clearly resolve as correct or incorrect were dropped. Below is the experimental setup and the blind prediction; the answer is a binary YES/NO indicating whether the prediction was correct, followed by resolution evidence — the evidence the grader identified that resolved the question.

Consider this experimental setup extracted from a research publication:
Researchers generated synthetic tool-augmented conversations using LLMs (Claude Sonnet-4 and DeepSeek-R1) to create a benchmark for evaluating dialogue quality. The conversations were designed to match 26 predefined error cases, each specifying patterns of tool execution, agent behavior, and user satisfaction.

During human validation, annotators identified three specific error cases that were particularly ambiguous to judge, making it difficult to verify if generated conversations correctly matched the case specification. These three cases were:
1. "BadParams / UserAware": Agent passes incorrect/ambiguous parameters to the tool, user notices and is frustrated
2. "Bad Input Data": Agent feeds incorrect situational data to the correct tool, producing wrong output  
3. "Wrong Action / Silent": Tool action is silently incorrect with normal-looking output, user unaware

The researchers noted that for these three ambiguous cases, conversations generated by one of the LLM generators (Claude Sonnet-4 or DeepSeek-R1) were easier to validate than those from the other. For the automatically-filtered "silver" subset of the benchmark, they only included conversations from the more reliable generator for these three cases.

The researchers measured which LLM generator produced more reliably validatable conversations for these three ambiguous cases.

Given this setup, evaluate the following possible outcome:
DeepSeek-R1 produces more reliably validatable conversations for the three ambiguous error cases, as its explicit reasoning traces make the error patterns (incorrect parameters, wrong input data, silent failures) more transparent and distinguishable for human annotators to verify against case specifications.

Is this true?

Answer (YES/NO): YES